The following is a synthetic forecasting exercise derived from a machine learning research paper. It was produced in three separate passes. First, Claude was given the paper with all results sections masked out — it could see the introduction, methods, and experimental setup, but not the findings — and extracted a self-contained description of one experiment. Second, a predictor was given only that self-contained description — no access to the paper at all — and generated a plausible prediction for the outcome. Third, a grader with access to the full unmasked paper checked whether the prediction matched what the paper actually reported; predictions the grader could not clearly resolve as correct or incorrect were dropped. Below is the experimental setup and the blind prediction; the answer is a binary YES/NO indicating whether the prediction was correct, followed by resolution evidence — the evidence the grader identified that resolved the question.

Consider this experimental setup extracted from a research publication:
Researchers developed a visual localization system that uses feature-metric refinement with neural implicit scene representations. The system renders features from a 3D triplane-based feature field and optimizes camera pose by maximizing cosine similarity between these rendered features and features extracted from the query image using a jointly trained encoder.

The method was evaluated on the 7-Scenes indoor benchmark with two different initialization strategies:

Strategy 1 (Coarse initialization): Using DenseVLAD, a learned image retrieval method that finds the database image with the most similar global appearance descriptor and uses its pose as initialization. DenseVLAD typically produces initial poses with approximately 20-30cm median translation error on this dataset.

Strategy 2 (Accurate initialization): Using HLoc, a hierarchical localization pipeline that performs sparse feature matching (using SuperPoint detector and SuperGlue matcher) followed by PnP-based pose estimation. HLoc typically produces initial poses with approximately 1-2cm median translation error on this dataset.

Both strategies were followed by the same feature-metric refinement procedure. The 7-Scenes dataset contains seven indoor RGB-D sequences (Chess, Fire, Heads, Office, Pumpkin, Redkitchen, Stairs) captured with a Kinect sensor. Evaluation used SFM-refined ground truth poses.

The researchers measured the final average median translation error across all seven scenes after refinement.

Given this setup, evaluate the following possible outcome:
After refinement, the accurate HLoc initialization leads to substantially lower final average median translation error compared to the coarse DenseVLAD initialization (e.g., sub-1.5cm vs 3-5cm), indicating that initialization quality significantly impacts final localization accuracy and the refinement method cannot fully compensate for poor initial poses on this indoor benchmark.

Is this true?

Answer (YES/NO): NO